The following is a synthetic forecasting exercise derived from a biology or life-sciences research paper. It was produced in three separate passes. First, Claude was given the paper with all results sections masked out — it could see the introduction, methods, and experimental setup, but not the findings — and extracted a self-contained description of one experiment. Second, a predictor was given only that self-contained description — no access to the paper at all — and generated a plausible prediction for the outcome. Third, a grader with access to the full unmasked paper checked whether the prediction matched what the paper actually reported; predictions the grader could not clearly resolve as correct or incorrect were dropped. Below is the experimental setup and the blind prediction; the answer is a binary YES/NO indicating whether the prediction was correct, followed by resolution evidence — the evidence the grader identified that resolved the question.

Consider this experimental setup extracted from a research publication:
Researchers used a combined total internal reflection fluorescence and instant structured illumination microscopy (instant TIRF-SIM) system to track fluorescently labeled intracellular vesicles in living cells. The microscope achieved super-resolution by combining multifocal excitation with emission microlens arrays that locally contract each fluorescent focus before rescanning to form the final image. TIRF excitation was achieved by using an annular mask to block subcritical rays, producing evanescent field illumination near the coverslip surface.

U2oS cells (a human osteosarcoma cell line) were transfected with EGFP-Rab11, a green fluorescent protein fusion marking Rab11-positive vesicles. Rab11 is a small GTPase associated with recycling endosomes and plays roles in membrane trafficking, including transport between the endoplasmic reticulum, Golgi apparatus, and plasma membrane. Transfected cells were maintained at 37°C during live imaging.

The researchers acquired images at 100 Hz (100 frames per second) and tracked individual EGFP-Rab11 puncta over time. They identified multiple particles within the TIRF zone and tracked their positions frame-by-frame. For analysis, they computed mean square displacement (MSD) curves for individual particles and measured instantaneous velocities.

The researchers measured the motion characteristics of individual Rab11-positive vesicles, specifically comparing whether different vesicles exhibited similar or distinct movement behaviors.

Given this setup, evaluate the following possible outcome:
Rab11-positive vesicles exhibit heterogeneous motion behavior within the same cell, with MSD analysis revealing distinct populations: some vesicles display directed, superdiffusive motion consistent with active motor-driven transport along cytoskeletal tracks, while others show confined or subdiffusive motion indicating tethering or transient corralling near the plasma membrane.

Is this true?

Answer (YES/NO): NO